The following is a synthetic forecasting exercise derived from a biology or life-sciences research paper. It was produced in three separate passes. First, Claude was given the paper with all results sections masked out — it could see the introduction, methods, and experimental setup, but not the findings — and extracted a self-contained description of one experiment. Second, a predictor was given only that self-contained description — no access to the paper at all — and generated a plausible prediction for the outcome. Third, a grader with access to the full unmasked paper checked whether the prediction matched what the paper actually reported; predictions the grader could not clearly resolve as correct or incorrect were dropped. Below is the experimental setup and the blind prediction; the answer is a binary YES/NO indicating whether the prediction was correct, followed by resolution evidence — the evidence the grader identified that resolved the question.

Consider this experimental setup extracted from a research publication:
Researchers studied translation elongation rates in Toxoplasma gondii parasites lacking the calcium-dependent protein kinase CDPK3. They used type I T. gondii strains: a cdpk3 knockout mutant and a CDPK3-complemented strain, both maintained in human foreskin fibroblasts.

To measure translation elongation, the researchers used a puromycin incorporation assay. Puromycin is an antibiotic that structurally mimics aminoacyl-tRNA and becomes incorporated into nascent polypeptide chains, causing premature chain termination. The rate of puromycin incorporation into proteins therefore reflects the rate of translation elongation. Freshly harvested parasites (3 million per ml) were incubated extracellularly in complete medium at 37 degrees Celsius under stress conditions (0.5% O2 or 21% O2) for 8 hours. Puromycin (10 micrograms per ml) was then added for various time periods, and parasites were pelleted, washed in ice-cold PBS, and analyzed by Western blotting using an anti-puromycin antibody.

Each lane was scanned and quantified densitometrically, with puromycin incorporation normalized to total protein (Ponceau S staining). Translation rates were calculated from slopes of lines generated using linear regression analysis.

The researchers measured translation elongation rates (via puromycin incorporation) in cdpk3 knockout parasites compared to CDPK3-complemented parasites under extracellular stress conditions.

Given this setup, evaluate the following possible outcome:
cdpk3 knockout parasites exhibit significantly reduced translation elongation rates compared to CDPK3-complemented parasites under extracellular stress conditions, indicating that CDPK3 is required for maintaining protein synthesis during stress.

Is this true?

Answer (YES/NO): NO